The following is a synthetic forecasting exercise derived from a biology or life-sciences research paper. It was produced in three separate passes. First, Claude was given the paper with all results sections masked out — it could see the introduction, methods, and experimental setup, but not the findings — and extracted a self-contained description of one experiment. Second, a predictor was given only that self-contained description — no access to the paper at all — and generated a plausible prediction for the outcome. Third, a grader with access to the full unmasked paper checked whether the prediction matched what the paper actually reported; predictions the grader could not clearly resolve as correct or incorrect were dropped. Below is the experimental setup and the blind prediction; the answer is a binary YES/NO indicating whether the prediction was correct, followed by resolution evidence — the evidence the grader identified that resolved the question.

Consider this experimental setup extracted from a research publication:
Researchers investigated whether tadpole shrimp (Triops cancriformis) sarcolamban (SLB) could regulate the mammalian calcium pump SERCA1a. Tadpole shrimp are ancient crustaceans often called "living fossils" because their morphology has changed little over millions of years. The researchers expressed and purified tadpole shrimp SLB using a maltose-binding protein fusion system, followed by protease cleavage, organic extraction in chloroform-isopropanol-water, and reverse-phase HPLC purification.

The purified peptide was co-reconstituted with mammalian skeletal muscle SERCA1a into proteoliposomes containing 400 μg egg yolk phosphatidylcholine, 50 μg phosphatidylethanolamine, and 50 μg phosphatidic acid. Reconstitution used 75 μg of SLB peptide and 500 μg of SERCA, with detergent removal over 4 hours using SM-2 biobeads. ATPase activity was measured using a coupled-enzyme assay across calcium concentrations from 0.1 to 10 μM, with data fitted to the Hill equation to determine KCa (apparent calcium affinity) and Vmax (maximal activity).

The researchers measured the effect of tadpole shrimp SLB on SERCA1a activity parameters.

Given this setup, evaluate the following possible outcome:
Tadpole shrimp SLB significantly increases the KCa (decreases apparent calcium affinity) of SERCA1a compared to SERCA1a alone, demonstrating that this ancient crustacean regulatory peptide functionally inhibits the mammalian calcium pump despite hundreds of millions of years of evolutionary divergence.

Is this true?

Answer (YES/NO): YES